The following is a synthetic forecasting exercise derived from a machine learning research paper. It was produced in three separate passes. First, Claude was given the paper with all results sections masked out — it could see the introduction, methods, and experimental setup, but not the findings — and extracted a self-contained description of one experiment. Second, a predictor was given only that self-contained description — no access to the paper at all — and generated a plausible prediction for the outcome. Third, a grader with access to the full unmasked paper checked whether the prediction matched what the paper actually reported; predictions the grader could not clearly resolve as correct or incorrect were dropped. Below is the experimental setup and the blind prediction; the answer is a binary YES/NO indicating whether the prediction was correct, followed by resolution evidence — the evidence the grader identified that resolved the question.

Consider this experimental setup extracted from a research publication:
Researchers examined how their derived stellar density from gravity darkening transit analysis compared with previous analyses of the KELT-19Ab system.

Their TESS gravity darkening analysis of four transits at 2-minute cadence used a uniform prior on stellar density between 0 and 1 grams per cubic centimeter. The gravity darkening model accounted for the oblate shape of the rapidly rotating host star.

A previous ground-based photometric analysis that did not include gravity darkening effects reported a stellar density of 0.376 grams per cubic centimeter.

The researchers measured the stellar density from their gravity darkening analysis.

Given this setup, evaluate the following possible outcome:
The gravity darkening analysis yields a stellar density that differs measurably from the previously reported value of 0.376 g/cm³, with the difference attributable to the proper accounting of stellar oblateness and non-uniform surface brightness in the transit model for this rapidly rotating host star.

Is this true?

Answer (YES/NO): NO